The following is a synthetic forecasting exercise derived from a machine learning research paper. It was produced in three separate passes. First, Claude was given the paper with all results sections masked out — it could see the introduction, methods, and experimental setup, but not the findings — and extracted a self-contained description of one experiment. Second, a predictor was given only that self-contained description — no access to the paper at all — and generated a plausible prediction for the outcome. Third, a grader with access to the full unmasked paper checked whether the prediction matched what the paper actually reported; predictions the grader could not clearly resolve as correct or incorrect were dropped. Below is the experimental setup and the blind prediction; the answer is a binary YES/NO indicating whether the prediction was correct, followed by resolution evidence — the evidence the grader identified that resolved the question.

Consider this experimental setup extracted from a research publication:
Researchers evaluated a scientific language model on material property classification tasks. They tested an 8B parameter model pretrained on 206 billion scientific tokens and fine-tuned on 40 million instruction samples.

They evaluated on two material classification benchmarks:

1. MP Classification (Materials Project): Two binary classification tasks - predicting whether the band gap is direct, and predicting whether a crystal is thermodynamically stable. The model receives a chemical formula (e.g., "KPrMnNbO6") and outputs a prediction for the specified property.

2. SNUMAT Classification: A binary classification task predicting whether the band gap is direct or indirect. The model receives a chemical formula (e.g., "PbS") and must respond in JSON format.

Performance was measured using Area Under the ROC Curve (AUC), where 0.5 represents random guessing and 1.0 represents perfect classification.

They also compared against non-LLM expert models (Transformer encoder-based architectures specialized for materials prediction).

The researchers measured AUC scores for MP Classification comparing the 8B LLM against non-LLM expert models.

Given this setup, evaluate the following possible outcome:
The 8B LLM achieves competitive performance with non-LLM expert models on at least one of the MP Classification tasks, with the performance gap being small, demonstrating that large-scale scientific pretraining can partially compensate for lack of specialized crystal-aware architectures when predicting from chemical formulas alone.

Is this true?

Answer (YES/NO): YES